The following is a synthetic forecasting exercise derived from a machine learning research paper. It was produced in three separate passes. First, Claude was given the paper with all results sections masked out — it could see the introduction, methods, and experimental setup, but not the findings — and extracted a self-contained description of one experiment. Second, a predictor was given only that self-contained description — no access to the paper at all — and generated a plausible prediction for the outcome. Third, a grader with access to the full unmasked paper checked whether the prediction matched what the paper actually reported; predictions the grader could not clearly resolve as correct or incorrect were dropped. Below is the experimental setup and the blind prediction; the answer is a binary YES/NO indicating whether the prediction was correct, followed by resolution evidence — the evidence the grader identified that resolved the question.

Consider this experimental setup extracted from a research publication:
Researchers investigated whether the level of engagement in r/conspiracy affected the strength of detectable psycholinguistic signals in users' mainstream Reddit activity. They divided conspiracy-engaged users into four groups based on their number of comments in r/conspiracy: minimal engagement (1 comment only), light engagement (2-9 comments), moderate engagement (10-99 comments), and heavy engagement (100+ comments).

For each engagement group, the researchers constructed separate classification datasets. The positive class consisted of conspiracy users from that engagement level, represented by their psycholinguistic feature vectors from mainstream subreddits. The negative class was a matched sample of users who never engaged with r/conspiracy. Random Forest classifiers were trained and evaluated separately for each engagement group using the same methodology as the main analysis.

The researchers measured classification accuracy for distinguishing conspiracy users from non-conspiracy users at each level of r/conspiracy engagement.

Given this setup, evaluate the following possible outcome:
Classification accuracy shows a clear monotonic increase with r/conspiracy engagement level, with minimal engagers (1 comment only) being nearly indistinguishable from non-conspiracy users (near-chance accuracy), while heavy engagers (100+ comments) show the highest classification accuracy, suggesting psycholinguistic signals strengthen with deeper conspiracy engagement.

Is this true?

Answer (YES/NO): NO